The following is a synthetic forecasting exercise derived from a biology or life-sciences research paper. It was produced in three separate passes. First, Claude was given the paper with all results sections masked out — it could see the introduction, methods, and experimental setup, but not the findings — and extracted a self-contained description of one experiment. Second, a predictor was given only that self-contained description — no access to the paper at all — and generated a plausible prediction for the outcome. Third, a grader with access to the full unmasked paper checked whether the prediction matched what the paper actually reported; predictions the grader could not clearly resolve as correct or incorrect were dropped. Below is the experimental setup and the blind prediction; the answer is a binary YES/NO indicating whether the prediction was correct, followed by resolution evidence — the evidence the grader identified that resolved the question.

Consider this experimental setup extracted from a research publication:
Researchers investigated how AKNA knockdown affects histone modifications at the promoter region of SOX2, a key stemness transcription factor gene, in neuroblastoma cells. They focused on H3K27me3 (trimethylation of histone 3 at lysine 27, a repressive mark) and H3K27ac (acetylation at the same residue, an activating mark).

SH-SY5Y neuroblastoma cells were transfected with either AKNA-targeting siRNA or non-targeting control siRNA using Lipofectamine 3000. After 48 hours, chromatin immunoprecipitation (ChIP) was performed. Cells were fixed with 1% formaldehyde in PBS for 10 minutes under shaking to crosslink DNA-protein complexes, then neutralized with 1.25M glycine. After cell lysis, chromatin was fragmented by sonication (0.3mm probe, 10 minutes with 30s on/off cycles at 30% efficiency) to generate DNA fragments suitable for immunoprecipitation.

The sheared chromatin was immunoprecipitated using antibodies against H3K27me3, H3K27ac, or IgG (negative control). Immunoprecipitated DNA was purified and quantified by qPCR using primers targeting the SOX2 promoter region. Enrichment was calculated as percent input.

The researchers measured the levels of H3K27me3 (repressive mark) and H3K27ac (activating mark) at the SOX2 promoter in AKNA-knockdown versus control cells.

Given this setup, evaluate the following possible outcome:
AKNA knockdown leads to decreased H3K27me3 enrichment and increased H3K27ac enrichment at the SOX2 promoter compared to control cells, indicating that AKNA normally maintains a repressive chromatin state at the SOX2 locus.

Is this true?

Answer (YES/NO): NO